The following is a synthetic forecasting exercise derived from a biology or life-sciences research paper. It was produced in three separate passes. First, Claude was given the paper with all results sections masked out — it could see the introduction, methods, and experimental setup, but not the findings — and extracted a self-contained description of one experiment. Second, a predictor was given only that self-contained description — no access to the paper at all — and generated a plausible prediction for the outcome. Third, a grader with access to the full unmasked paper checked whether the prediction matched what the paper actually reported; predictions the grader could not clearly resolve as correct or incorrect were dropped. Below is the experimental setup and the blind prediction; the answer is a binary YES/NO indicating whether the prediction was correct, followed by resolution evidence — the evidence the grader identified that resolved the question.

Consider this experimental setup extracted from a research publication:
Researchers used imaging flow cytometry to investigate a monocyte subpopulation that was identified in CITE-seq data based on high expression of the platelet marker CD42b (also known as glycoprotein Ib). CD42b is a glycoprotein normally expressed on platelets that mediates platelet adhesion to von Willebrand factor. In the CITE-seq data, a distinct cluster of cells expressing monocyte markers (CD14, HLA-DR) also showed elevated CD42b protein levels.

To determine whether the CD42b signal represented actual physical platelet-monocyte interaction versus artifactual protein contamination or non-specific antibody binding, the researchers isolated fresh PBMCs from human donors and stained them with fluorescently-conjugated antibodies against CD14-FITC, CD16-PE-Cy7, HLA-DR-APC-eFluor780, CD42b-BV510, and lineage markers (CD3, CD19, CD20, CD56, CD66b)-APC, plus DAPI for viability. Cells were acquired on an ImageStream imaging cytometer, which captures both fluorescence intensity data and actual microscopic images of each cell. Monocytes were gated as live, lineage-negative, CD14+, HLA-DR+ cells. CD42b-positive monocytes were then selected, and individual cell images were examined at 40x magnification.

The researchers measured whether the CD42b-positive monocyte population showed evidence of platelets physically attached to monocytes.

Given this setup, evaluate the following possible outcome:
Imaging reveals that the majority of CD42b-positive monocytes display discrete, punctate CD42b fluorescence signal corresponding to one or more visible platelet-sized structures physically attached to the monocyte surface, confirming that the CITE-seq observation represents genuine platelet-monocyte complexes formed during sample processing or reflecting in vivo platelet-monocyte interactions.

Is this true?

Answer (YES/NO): YES